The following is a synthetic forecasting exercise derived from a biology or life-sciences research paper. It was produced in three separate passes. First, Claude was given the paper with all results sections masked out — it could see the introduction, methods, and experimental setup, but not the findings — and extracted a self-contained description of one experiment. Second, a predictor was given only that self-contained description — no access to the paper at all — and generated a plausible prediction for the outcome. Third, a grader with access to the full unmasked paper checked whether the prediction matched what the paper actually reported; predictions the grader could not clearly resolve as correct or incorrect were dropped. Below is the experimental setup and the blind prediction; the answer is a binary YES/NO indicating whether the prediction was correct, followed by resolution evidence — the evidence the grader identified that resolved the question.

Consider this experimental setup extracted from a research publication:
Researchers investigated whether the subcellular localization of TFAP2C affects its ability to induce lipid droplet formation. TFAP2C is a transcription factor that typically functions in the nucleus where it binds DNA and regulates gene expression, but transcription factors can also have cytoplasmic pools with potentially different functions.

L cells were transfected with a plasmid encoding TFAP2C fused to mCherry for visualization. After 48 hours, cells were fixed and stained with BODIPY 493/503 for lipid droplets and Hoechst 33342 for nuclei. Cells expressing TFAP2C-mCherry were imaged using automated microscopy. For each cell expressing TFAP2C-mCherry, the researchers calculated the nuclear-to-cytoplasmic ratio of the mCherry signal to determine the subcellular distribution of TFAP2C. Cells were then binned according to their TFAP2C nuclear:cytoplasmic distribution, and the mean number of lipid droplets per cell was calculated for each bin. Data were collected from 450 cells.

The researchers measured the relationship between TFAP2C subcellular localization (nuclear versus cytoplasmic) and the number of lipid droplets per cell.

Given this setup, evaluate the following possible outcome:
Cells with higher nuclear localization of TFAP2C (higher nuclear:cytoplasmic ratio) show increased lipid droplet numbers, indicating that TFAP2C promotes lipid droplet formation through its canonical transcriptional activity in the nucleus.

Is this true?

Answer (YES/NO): YES